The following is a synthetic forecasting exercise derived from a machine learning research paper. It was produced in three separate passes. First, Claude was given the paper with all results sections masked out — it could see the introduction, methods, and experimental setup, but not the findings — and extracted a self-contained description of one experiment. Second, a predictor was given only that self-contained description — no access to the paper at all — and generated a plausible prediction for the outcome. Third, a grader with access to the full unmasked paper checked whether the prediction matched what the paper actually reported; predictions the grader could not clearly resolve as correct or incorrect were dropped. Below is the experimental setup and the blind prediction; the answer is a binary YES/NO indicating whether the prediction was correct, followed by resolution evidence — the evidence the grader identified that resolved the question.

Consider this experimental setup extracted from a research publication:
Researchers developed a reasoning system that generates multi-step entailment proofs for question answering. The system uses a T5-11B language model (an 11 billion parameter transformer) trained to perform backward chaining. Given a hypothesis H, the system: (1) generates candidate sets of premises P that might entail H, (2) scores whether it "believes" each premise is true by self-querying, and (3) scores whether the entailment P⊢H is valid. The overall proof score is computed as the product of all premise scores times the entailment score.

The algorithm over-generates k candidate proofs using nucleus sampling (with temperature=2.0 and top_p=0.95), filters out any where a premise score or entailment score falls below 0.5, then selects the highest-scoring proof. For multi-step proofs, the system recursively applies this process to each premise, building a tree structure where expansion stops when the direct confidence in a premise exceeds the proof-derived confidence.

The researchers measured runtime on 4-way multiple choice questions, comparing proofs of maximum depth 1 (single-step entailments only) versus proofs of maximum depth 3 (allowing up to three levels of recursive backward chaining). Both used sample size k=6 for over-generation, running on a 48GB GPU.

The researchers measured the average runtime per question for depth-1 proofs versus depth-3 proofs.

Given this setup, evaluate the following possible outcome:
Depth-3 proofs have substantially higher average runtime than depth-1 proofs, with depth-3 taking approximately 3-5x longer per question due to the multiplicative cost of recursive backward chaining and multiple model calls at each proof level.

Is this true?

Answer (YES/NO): YES